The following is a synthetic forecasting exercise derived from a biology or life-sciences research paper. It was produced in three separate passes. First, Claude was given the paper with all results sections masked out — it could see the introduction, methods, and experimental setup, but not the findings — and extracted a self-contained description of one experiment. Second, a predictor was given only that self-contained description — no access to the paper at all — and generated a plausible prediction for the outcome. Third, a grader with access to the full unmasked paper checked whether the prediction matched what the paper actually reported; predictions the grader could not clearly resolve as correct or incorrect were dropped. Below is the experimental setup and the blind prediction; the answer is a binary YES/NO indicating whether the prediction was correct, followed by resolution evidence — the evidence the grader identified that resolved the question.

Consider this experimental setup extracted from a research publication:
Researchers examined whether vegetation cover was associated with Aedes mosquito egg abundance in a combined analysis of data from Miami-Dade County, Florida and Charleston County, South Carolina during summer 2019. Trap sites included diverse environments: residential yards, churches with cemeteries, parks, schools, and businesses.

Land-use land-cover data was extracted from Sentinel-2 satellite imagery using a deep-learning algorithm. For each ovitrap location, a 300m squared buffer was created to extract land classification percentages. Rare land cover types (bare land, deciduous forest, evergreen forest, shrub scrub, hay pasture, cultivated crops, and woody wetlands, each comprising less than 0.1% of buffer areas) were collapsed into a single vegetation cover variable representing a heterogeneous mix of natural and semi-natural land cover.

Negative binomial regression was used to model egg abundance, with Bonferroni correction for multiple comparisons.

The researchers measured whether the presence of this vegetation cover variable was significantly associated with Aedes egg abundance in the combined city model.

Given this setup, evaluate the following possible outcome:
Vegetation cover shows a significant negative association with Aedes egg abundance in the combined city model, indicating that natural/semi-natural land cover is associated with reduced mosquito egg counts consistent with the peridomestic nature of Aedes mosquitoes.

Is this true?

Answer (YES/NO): YES